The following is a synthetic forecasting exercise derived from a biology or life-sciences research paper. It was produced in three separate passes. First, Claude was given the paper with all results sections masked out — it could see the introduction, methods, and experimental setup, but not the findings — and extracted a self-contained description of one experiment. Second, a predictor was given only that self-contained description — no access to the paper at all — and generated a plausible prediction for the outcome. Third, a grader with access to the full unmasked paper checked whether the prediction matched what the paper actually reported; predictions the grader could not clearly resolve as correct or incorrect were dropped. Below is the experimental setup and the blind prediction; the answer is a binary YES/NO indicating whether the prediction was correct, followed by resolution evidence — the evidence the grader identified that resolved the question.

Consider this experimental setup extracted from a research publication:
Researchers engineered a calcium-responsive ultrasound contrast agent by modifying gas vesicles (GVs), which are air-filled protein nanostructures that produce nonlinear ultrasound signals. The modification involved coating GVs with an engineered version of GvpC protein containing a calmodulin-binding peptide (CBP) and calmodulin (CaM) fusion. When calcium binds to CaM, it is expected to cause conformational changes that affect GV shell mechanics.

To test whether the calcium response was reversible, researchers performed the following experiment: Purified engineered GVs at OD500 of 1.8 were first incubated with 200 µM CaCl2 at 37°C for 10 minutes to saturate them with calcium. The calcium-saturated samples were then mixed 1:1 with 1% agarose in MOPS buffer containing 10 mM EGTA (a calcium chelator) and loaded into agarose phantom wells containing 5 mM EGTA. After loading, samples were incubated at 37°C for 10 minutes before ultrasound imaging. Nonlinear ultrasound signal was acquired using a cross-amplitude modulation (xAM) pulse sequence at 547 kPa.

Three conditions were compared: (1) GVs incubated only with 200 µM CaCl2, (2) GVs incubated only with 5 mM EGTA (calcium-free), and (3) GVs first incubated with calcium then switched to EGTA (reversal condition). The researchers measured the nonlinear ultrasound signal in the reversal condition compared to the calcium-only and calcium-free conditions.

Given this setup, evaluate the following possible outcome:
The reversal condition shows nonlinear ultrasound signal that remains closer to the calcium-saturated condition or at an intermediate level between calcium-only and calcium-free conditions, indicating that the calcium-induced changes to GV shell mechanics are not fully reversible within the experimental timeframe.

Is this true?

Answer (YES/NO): NO